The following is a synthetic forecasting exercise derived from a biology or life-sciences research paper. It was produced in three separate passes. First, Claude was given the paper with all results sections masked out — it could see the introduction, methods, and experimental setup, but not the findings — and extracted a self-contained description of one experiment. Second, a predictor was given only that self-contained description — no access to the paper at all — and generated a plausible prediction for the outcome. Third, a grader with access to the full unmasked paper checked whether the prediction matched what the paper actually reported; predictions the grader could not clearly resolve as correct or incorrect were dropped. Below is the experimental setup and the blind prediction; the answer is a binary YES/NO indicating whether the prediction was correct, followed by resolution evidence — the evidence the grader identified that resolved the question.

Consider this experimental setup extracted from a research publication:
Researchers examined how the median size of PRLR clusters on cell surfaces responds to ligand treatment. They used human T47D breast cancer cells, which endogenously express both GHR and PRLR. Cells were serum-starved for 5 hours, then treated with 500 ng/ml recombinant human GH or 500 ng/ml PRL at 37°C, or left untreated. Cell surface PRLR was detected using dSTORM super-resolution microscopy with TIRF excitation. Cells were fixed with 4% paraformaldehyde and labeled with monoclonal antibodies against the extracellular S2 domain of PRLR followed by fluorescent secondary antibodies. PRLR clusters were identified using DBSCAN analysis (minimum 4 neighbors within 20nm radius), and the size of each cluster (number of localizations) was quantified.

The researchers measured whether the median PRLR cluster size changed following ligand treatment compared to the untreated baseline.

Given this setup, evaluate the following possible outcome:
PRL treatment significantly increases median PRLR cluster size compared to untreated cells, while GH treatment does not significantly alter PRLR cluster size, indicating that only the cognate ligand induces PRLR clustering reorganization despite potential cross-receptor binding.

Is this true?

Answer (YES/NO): YES